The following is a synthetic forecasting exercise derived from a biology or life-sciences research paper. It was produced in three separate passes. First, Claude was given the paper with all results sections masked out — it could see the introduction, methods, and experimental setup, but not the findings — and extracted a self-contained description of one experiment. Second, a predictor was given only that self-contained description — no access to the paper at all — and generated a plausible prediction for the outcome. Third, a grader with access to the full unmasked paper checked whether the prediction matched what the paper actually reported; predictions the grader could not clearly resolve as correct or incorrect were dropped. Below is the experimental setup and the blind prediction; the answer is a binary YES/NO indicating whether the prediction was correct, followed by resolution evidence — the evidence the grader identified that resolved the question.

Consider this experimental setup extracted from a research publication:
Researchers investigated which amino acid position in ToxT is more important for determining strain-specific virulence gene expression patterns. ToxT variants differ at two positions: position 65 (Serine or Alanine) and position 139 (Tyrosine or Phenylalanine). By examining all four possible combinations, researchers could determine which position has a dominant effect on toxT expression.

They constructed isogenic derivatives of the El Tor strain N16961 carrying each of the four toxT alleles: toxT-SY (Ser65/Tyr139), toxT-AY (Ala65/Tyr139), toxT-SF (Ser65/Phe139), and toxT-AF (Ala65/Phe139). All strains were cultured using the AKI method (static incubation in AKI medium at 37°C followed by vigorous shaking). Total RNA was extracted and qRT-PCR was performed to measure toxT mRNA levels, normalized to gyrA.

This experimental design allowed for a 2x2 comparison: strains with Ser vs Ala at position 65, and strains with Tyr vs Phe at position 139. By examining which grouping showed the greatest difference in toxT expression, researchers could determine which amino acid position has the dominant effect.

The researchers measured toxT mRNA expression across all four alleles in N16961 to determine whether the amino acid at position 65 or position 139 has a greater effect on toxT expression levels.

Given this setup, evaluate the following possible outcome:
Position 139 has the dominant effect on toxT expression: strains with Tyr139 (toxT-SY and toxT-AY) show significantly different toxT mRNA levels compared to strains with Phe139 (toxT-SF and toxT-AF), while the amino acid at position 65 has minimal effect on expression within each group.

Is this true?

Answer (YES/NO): NO